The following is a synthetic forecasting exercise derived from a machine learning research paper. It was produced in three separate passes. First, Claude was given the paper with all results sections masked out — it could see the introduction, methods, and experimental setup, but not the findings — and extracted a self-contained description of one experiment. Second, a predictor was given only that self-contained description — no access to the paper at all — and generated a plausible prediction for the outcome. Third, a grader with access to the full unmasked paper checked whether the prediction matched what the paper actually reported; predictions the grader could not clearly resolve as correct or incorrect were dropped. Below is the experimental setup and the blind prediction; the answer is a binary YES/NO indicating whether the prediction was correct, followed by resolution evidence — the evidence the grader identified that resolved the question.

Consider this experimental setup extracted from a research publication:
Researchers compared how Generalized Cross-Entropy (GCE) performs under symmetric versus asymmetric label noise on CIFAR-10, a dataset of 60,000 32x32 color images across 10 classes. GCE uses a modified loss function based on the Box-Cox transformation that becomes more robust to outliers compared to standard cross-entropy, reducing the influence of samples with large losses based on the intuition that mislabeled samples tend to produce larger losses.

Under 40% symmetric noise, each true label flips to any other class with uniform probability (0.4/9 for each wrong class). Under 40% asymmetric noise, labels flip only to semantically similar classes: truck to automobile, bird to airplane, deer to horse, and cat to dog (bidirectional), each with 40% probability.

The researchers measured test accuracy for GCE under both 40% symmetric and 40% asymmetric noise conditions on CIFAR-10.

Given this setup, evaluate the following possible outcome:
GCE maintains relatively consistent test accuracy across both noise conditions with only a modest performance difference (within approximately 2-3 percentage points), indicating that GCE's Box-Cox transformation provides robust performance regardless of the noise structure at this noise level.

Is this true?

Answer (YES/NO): YES